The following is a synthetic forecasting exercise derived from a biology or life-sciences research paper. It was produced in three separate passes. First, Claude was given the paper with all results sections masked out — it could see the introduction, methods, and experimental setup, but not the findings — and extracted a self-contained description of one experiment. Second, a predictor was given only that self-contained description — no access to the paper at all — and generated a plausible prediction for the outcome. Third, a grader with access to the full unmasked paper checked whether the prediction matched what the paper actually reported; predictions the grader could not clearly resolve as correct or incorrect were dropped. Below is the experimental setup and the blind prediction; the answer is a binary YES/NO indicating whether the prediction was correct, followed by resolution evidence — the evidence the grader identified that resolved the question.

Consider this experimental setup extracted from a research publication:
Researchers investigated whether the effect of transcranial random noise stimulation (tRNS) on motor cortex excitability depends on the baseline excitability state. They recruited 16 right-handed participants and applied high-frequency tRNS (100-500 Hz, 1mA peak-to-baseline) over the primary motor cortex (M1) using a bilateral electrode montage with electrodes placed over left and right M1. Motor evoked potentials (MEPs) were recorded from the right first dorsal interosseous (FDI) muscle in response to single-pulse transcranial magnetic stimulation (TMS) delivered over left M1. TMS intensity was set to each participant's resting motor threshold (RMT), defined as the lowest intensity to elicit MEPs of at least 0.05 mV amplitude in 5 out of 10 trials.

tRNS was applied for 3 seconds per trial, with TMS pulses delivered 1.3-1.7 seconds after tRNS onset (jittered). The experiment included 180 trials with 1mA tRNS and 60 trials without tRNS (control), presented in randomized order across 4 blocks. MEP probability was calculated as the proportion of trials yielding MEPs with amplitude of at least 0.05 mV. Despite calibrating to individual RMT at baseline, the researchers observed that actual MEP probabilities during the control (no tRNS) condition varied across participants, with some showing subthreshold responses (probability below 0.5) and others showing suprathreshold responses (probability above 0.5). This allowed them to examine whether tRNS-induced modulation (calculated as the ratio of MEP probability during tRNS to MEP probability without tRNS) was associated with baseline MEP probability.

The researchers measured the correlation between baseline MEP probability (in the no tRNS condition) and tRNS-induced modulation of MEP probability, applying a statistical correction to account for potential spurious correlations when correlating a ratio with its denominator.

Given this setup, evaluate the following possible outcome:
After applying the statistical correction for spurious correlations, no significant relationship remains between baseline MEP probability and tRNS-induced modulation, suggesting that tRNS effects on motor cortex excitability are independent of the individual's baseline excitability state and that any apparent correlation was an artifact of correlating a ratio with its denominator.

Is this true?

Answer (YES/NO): NO